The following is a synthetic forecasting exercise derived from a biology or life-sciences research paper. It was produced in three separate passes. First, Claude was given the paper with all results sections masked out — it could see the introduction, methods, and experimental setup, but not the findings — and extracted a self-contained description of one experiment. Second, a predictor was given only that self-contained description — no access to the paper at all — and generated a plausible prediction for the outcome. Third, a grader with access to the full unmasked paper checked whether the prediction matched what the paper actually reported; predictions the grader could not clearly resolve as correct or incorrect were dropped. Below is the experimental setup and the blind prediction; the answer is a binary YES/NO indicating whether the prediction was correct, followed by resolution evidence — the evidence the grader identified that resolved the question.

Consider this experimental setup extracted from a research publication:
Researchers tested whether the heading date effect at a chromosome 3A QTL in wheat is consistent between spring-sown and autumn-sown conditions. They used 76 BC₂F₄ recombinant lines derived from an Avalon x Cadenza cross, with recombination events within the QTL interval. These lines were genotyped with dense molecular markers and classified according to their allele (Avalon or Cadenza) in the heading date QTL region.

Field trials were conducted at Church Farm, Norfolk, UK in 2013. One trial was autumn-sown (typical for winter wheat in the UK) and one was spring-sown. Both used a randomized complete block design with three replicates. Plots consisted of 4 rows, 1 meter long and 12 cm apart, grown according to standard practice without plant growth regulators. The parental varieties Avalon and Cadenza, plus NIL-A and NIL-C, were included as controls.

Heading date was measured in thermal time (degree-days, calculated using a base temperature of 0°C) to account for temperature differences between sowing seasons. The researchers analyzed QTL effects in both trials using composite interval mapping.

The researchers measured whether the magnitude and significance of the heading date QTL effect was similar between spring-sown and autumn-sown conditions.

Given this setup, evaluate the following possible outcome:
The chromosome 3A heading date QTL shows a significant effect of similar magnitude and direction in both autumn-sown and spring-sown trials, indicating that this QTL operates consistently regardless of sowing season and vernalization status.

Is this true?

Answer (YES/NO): NO